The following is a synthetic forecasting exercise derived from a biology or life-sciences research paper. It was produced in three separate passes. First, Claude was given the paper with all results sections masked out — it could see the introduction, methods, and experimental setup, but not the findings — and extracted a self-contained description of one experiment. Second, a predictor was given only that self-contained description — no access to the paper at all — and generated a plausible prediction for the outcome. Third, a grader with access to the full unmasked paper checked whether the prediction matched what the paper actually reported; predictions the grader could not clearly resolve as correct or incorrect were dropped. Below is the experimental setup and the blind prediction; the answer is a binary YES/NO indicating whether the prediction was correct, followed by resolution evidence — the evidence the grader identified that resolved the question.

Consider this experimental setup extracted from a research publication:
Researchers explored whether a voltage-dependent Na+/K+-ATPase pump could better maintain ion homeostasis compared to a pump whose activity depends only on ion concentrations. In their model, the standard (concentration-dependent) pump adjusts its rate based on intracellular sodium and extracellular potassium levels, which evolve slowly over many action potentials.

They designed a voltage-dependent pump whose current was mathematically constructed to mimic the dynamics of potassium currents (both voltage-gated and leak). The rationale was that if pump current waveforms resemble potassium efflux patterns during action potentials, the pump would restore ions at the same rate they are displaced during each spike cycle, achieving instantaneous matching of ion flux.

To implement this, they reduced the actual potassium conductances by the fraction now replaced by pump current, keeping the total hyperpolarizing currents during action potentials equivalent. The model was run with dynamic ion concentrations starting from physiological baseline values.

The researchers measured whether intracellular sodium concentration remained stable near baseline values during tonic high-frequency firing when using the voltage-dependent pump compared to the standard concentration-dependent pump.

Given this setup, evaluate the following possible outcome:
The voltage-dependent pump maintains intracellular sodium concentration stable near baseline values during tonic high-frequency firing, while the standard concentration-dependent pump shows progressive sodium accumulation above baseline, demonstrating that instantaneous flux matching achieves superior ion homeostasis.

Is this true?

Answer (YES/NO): YES